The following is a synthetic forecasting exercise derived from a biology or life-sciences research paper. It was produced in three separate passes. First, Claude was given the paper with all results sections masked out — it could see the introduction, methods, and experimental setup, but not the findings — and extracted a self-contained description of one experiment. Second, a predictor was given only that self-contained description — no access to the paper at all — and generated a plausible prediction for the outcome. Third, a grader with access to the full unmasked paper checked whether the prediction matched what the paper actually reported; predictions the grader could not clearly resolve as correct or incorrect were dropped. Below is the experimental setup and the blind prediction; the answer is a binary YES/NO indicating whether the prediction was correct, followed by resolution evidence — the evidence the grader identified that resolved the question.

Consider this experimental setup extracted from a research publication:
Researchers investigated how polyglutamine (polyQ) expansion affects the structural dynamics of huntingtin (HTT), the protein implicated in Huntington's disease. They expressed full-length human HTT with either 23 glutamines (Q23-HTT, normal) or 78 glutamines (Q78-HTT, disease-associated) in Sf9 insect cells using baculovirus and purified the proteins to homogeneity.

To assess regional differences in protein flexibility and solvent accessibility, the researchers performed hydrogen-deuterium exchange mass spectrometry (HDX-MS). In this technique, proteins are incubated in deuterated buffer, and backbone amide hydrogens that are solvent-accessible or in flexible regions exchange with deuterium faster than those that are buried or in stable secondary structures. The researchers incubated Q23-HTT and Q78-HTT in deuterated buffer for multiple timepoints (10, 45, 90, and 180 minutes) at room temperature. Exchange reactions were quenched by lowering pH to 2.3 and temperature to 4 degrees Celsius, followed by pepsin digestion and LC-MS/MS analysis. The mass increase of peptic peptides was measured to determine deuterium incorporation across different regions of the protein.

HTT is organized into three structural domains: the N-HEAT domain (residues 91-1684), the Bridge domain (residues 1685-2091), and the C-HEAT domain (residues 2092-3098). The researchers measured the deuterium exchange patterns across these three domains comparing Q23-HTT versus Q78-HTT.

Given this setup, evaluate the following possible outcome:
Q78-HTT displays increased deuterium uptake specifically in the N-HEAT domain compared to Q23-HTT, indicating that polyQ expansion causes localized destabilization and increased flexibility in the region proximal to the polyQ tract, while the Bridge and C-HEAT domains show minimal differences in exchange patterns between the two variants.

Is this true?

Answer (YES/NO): NO